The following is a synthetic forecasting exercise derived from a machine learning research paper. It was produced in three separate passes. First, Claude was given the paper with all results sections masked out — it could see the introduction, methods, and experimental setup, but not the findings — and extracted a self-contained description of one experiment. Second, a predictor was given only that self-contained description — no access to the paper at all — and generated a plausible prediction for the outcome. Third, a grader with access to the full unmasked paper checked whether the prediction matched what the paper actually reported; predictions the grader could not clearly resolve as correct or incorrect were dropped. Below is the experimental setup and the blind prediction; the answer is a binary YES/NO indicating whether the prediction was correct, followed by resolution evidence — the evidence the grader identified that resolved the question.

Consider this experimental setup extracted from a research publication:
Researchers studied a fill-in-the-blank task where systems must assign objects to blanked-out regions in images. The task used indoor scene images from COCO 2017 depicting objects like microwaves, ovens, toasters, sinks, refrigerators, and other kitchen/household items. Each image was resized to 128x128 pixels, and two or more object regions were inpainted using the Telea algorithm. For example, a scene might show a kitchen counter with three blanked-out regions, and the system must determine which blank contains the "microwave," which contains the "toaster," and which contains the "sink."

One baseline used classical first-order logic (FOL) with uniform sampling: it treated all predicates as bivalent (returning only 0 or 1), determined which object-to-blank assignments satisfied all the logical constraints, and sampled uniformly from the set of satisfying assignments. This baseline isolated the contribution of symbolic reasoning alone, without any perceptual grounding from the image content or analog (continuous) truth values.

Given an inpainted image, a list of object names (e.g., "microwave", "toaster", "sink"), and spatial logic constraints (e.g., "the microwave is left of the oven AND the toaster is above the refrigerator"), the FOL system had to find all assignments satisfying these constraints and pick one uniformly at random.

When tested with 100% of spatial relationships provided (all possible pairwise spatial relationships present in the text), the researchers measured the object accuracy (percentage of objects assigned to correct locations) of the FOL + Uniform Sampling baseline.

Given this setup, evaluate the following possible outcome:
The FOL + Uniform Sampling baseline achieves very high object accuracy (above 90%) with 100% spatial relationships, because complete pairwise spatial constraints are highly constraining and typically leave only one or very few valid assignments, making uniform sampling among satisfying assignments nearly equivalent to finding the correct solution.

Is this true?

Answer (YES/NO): YES